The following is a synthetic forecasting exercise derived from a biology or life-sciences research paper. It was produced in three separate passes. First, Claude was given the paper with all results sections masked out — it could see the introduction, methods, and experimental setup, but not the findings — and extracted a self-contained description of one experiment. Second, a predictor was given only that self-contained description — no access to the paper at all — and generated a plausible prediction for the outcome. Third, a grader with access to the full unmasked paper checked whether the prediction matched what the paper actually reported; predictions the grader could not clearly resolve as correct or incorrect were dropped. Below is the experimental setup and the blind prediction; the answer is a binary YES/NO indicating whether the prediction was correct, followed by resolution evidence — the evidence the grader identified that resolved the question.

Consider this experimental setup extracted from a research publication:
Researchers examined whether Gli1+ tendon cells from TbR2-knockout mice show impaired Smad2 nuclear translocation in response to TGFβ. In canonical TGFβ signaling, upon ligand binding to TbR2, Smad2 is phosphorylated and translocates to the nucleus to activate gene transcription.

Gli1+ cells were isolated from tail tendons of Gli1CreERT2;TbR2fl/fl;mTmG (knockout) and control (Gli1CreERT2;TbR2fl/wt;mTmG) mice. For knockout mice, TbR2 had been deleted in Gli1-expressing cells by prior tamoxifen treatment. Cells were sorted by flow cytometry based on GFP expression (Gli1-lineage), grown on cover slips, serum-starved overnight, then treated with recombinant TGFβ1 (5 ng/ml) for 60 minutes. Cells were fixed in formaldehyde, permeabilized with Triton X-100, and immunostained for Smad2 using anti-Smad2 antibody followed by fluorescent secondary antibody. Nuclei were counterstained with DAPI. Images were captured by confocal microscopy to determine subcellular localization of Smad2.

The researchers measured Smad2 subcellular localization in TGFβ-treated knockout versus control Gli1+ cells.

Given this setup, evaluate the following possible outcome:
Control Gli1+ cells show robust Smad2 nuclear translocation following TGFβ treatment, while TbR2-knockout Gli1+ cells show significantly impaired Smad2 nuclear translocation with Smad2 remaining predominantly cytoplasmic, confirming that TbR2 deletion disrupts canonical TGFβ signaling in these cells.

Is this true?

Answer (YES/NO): YES